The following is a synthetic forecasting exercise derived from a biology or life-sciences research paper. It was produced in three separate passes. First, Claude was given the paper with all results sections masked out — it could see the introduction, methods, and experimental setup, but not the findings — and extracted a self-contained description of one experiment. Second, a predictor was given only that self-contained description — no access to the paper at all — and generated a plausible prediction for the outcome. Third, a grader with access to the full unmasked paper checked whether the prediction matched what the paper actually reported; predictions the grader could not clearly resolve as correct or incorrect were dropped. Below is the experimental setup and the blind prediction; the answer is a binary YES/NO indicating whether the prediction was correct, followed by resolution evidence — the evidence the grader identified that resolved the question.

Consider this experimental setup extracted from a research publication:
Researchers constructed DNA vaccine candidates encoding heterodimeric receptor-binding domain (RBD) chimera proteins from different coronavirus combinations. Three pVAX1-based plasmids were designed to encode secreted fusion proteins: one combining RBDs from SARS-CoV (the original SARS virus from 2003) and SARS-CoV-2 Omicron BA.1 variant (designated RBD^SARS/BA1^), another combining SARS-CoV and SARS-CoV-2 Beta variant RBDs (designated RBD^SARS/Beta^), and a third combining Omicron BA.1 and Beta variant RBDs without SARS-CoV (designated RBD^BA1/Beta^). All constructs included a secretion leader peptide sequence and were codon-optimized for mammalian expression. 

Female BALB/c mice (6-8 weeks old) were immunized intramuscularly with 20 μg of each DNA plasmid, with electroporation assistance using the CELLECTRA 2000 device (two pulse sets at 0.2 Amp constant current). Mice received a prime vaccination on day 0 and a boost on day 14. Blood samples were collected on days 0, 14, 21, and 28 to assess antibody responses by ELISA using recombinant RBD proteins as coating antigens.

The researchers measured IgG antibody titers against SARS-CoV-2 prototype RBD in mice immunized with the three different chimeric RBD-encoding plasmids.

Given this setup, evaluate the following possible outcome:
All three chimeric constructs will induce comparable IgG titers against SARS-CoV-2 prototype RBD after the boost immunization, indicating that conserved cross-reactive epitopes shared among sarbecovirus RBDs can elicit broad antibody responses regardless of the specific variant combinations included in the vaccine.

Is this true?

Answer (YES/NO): NO